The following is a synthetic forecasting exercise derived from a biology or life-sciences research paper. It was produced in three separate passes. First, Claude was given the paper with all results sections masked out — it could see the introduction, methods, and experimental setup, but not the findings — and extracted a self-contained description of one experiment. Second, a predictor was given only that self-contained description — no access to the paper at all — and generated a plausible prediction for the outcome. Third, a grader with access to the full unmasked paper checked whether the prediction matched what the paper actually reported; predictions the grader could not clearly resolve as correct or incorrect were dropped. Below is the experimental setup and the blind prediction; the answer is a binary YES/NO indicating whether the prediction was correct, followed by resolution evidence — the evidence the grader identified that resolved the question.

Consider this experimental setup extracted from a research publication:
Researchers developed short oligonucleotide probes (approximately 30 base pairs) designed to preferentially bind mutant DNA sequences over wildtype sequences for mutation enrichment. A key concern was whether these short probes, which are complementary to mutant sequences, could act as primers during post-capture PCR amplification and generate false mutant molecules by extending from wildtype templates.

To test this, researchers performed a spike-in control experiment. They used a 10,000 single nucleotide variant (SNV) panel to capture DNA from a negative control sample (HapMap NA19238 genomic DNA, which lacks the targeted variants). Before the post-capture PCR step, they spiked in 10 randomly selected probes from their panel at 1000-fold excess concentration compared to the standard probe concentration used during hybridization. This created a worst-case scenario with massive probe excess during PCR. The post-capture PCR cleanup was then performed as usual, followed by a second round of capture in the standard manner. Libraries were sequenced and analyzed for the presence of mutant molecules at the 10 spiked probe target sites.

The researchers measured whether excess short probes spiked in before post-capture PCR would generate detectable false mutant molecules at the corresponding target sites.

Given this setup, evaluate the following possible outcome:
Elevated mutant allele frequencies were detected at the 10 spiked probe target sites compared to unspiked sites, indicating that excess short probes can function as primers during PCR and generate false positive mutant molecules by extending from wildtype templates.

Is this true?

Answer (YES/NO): NO